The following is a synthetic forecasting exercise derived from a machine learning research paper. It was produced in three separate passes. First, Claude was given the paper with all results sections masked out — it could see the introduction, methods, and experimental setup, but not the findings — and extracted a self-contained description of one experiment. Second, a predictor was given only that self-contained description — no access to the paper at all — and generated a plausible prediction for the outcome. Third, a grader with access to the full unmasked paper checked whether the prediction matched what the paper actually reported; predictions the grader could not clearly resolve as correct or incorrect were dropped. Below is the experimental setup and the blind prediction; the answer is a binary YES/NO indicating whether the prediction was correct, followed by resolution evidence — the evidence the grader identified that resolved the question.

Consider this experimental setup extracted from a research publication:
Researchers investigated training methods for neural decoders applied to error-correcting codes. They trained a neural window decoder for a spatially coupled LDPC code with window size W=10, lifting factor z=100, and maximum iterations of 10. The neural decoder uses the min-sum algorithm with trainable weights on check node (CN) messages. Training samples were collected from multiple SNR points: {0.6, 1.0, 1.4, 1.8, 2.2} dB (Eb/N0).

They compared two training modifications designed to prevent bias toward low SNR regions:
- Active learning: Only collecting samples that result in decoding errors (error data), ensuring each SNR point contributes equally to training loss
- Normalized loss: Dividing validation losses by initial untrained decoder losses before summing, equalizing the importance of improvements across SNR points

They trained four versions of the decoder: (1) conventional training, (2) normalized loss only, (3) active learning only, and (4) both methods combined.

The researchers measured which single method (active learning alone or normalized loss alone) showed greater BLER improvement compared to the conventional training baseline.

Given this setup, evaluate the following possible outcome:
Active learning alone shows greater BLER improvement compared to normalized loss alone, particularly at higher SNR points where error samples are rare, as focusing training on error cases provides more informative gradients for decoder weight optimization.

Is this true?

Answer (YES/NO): YES